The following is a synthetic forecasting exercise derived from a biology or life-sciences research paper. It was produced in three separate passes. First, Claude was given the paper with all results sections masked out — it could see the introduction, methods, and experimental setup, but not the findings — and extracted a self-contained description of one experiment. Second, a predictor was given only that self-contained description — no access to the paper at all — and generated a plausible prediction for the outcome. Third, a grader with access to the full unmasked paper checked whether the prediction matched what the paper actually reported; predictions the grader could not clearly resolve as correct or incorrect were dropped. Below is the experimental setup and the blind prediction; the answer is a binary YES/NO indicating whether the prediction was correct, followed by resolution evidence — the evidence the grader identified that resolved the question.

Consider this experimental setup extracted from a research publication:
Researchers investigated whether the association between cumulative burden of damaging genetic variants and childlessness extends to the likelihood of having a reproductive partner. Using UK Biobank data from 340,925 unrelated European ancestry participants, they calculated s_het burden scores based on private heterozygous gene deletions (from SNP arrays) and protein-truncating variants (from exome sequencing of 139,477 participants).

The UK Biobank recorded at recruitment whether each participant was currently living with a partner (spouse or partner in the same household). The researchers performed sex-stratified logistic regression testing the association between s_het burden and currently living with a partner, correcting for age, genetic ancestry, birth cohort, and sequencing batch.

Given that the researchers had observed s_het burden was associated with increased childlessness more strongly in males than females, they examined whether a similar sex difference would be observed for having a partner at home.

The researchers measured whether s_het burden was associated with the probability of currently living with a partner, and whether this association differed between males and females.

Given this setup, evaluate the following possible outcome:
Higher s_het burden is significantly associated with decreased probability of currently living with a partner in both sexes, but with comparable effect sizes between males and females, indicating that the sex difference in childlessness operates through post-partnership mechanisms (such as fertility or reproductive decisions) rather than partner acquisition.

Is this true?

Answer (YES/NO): NO